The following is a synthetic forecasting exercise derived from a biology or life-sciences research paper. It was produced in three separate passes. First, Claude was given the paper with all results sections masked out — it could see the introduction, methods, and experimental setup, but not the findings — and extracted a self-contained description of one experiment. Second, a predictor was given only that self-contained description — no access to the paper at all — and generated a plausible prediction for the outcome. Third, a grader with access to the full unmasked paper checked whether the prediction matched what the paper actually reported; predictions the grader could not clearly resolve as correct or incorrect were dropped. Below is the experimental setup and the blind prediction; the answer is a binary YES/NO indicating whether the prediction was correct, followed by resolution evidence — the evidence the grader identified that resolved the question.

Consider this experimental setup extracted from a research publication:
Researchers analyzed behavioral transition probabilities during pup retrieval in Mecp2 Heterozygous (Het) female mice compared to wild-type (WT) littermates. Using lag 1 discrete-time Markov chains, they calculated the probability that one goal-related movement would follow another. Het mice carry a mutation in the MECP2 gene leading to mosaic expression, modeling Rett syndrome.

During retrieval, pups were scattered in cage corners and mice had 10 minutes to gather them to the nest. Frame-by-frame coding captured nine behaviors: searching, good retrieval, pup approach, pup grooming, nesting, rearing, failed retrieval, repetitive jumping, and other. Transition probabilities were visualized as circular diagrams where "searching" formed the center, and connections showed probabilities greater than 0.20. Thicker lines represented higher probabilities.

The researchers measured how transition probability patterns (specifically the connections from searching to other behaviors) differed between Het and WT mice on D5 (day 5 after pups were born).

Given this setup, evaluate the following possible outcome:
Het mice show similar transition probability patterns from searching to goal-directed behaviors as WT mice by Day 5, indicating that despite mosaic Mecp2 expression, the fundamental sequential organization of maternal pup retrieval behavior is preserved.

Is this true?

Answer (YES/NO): NO